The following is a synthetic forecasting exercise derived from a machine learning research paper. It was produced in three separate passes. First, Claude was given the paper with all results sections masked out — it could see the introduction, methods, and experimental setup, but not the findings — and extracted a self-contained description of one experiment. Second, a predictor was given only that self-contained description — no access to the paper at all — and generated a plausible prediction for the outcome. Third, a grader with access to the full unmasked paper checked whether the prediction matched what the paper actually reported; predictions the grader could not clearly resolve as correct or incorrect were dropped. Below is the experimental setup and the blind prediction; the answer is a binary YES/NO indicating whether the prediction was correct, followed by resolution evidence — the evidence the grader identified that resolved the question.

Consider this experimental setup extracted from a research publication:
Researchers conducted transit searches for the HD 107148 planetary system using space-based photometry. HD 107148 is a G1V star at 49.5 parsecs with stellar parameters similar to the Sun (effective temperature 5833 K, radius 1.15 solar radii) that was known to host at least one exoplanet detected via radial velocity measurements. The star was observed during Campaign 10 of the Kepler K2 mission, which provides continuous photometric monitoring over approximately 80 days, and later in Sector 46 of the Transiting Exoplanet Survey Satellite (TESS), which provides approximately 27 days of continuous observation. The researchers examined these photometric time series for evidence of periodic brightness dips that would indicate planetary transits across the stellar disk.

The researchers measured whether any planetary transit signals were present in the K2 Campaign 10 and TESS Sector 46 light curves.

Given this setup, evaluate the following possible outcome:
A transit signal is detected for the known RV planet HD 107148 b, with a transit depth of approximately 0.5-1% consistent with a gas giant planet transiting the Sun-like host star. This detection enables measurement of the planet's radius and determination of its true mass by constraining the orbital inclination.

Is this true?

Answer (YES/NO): NO